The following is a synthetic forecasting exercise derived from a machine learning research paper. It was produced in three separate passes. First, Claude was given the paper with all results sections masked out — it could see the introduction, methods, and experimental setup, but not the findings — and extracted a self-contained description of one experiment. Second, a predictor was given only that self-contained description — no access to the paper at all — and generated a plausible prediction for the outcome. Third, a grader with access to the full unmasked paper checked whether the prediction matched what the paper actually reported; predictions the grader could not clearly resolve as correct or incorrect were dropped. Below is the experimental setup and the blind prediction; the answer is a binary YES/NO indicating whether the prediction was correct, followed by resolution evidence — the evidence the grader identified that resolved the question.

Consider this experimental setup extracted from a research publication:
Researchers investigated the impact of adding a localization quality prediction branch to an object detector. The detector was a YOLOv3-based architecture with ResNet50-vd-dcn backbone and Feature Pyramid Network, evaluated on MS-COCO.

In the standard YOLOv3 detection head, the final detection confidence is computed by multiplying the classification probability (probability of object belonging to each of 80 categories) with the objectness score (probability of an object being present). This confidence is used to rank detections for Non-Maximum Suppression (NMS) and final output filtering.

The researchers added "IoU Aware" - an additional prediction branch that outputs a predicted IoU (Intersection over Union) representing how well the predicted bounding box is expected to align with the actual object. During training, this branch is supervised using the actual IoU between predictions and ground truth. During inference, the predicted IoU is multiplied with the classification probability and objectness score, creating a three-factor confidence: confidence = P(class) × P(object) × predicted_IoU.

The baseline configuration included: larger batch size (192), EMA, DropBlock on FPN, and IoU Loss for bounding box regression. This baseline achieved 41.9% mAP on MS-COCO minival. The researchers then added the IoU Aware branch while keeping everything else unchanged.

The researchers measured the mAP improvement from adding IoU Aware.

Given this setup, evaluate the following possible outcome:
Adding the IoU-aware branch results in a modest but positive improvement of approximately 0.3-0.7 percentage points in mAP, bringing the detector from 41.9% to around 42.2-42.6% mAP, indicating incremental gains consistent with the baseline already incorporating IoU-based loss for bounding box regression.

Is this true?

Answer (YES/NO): YES